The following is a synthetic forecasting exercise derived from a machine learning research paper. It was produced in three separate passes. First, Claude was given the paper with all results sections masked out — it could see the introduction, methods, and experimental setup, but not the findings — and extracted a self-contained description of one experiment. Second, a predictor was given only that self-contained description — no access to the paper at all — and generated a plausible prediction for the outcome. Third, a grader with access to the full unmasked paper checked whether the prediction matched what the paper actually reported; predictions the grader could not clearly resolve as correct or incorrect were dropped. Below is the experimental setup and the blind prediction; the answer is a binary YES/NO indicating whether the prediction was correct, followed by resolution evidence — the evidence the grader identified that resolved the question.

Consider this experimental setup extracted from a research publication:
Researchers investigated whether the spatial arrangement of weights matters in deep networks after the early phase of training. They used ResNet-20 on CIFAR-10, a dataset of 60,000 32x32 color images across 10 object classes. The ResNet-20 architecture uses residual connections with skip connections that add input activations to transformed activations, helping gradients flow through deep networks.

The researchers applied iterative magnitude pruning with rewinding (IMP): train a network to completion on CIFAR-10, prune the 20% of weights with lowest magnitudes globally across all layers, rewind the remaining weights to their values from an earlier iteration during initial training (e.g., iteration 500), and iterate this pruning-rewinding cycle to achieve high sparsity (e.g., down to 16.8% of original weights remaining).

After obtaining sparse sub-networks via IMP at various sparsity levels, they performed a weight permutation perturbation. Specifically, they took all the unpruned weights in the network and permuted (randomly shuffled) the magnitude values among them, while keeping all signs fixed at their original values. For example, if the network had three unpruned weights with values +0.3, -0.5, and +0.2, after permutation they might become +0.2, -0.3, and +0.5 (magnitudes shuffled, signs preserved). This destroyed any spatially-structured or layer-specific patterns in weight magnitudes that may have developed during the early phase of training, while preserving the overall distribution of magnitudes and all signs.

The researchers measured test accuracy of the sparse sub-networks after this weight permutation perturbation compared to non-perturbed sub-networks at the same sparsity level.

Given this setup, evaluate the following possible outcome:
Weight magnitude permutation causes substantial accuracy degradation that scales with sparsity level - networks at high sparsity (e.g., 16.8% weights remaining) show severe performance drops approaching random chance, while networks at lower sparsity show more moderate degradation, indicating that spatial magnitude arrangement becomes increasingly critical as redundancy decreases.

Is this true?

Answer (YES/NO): NO